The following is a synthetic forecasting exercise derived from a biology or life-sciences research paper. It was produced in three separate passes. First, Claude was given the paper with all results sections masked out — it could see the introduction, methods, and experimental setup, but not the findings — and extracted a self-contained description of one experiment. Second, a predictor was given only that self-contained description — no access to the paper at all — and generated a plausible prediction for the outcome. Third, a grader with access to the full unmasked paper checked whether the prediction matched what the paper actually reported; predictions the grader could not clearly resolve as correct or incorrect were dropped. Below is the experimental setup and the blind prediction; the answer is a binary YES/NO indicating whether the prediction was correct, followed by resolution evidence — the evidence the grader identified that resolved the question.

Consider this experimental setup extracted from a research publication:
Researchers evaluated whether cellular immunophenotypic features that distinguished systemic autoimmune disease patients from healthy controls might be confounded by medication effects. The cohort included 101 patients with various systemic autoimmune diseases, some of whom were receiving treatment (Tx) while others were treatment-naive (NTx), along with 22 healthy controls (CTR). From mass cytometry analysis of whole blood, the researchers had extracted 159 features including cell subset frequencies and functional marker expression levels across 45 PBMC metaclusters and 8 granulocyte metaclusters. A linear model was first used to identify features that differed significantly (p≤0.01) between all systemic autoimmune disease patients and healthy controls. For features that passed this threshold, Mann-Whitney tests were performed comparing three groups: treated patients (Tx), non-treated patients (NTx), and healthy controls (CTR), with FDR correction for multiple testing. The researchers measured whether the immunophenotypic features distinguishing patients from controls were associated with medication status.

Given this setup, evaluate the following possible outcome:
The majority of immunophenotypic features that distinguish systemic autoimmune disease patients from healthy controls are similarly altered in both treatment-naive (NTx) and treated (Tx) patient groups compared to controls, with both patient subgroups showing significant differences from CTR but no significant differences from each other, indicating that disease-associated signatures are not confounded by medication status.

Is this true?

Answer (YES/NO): YES